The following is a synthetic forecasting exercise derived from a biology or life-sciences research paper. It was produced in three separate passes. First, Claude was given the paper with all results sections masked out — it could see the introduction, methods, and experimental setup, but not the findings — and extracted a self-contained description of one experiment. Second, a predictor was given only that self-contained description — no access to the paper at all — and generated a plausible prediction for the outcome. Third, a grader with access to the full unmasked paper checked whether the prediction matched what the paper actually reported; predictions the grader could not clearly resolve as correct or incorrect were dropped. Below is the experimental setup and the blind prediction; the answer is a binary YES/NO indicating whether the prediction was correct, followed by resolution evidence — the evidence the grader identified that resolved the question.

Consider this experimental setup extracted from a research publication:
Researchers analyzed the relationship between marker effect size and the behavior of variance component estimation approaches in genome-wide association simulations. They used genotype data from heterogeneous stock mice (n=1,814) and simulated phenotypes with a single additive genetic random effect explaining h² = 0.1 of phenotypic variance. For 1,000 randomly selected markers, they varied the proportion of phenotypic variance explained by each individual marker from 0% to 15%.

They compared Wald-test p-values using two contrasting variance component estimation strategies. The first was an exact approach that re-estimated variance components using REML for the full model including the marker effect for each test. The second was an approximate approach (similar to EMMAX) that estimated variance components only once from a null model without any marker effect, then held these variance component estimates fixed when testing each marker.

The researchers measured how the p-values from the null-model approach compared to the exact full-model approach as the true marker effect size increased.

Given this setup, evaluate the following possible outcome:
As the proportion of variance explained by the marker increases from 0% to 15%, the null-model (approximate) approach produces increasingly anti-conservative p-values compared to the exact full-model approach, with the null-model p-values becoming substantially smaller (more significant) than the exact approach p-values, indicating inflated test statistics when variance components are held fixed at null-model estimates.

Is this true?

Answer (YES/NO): NO